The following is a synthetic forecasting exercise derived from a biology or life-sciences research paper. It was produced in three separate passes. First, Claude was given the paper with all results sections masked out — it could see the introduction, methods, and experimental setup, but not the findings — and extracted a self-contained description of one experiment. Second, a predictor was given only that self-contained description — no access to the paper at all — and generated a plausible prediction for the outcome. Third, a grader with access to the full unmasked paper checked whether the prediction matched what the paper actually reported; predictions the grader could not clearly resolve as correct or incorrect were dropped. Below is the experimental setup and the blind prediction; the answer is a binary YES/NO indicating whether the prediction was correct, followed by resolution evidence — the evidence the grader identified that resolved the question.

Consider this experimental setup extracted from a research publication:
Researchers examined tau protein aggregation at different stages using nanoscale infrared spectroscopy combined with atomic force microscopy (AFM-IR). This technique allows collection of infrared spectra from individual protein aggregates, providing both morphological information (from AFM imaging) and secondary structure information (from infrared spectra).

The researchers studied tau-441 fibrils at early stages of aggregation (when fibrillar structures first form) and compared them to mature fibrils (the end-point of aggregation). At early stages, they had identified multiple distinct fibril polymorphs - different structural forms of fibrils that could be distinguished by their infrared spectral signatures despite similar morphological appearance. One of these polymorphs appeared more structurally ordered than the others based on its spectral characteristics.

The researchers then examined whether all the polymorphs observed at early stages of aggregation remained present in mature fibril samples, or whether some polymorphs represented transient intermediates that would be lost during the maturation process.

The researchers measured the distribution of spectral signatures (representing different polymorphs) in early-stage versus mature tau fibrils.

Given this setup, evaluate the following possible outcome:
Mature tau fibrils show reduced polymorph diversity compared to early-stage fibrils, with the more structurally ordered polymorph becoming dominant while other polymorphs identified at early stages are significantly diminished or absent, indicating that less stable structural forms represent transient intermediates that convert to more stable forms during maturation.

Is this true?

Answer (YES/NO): NO